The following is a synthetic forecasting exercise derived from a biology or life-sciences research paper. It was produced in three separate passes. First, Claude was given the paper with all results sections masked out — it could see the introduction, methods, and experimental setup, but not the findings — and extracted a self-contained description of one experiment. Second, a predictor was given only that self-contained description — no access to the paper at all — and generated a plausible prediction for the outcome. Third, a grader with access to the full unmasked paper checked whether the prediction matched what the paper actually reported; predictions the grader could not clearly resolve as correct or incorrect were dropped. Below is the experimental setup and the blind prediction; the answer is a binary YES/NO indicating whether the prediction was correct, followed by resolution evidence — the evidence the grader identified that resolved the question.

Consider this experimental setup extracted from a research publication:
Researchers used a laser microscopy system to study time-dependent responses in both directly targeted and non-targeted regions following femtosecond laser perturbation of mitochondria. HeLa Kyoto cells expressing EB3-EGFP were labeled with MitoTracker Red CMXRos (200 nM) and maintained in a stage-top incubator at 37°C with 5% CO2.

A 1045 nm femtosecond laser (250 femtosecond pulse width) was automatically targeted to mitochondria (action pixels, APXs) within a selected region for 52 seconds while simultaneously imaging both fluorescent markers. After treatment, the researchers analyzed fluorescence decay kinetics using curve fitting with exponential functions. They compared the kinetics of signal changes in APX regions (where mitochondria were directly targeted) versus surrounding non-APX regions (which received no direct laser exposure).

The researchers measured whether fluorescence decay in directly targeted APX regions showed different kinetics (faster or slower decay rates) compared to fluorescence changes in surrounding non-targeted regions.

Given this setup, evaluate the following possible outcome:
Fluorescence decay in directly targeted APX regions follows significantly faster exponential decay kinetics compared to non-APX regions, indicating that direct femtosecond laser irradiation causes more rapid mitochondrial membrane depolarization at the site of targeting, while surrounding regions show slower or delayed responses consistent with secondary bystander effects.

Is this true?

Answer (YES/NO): YES